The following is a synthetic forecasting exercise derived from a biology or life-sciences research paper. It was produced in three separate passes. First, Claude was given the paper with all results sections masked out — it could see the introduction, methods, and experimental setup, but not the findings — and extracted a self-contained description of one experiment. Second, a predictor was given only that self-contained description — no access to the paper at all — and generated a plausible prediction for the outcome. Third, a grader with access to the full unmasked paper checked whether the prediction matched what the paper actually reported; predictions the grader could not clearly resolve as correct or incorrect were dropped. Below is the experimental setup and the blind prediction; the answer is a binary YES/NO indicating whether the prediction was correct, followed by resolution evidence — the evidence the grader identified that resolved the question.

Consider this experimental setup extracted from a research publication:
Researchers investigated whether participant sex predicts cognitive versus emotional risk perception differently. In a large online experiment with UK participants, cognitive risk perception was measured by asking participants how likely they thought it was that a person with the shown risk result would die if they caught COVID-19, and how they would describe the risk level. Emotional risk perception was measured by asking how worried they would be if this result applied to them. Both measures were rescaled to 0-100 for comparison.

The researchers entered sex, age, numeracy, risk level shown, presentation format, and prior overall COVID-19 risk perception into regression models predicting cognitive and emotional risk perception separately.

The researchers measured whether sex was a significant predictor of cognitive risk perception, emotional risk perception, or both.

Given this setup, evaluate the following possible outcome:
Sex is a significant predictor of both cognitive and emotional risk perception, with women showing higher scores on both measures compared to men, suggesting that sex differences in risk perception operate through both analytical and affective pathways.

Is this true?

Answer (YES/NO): NO